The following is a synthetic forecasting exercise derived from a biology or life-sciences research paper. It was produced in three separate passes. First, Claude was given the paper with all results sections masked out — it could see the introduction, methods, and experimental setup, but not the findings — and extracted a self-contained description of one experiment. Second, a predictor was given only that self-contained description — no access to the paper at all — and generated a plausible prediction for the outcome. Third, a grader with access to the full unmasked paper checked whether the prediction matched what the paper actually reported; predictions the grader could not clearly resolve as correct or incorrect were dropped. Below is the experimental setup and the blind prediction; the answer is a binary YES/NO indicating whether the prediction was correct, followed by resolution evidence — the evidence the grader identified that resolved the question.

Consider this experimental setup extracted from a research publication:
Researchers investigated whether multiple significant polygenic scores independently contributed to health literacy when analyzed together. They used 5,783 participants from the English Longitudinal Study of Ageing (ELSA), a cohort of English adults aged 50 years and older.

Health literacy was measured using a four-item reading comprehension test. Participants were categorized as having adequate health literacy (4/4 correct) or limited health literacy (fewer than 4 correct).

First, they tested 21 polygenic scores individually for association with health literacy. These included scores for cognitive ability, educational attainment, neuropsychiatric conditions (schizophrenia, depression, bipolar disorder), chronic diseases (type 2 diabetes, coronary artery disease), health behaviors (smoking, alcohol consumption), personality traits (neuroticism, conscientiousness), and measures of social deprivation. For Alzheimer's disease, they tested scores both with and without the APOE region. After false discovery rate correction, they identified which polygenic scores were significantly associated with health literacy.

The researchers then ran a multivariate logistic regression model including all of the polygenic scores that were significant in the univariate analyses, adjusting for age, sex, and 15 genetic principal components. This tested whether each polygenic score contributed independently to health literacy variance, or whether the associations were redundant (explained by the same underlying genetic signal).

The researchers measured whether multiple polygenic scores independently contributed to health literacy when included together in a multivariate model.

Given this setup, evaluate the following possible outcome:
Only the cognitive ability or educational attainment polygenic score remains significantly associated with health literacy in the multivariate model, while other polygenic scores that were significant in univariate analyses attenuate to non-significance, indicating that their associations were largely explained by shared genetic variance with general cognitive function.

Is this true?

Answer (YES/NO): NO